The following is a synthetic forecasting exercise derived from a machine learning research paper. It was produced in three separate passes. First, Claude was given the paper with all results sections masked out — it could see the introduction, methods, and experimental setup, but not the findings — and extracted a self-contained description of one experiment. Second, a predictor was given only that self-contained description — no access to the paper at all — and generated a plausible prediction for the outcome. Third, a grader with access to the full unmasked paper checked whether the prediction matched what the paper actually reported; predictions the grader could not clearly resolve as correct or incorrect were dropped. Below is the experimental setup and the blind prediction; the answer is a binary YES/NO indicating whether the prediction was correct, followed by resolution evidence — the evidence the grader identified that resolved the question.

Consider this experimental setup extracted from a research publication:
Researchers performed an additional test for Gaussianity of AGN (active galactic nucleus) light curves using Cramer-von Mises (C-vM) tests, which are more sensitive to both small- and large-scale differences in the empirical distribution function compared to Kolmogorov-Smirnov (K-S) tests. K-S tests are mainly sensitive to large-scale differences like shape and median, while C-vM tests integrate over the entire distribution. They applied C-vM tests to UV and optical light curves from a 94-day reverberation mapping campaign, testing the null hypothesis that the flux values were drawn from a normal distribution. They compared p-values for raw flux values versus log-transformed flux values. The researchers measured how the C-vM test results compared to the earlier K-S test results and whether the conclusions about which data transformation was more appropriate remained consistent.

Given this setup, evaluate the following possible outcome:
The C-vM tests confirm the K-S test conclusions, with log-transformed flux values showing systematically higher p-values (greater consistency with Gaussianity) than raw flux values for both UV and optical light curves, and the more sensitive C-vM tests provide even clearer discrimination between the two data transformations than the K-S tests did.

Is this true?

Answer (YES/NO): NO